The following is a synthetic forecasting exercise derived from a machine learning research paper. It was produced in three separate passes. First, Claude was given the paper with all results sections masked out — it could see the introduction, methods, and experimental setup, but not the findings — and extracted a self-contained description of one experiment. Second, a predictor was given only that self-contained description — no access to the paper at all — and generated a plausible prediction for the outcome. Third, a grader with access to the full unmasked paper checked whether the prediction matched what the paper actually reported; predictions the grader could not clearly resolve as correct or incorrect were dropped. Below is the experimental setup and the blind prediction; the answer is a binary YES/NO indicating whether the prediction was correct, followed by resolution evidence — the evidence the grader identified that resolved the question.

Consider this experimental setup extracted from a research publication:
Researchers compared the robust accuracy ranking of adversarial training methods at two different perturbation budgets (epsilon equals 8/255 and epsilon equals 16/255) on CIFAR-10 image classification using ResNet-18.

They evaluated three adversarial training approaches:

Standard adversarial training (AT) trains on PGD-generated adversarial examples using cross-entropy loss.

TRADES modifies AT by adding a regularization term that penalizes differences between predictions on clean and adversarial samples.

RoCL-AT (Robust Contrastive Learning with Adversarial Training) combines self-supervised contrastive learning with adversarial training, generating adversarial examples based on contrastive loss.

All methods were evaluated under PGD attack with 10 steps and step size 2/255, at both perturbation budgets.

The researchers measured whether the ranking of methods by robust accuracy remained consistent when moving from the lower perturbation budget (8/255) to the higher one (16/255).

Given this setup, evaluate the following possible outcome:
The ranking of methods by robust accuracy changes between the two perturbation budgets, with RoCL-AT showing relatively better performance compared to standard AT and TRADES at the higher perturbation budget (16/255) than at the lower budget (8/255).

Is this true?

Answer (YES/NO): NO